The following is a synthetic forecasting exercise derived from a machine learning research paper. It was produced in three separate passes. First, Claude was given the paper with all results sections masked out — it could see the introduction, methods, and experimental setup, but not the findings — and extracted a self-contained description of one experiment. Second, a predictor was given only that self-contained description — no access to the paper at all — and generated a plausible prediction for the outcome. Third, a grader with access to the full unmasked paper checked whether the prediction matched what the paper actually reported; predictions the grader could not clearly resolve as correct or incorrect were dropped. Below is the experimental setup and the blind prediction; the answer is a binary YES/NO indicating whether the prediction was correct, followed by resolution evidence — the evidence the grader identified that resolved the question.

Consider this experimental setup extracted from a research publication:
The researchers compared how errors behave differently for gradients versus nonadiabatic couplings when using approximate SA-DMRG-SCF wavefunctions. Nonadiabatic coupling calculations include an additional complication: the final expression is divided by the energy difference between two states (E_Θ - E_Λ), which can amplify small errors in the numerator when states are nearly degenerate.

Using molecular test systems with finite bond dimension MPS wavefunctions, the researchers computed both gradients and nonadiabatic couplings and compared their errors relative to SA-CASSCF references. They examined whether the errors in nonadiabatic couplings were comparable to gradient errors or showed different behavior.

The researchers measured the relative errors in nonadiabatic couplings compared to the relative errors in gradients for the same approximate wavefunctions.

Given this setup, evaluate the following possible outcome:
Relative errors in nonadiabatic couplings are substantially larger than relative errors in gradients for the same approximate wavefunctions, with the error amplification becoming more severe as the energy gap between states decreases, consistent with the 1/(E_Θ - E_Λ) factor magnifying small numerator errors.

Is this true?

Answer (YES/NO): NO